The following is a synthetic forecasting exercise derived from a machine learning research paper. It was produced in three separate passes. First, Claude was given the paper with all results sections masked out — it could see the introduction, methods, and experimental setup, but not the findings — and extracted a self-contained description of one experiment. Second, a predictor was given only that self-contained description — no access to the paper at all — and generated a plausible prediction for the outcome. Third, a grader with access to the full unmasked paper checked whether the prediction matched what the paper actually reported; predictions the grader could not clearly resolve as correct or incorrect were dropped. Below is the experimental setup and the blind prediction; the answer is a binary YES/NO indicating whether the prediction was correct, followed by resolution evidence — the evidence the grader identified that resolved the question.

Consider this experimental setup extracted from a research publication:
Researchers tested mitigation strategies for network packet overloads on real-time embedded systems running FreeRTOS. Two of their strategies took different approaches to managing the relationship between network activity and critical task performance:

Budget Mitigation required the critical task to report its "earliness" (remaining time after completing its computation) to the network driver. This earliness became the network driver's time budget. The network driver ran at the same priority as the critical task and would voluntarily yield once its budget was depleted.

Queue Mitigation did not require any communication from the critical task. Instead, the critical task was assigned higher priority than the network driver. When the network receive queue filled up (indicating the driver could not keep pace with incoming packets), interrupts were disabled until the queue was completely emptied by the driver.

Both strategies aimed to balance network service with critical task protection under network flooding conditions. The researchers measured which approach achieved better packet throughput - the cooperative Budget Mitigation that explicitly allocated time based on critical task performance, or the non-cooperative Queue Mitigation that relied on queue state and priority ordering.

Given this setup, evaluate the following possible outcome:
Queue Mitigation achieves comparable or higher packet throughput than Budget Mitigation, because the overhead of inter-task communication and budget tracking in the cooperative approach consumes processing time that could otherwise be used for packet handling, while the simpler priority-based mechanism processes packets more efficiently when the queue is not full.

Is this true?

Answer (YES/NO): YES